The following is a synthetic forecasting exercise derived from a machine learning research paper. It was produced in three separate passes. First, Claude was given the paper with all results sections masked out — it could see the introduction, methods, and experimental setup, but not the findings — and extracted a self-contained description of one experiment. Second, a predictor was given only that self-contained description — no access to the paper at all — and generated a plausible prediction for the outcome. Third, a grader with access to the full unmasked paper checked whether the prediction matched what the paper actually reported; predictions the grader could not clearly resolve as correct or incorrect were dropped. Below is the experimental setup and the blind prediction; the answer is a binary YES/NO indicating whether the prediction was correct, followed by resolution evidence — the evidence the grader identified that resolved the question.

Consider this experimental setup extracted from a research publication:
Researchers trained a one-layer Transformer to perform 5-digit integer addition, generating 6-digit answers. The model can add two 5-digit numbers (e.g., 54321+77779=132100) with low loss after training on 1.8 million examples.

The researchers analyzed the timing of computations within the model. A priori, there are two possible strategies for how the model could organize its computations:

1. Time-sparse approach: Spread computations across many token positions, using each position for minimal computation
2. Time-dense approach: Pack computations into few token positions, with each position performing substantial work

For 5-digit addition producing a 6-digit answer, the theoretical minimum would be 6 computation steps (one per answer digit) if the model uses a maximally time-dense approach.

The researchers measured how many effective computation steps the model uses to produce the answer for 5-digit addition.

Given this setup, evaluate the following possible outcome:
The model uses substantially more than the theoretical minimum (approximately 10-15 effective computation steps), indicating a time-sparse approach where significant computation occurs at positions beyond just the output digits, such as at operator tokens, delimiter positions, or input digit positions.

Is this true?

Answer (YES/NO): NO